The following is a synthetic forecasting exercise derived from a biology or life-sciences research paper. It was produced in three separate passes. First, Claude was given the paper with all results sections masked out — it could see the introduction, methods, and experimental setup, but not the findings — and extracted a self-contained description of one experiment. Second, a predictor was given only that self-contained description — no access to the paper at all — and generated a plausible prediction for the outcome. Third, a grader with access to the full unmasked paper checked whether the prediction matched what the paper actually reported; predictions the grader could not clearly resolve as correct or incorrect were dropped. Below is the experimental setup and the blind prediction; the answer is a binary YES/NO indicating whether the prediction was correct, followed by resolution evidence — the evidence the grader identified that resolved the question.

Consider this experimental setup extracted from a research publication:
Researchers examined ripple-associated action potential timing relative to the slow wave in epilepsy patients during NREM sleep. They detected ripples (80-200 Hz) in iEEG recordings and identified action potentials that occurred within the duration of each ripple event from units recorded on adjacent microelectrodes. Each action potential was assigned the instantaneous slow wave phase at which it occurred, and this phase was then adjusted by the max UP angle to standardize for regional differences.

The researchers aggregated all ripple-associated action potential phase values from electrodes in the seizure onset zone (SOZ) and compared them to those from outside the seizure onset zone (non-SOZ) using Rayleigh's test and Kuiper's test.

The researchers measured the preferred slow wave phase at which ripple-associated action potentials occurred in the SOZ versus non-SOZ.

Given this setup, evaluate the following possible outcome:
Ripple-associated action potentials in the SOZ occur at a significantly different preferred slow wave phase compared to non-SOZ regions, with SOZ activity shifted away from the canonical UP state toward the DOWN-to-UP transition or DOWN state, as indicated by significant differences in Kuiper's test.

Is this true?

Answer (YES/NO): NO